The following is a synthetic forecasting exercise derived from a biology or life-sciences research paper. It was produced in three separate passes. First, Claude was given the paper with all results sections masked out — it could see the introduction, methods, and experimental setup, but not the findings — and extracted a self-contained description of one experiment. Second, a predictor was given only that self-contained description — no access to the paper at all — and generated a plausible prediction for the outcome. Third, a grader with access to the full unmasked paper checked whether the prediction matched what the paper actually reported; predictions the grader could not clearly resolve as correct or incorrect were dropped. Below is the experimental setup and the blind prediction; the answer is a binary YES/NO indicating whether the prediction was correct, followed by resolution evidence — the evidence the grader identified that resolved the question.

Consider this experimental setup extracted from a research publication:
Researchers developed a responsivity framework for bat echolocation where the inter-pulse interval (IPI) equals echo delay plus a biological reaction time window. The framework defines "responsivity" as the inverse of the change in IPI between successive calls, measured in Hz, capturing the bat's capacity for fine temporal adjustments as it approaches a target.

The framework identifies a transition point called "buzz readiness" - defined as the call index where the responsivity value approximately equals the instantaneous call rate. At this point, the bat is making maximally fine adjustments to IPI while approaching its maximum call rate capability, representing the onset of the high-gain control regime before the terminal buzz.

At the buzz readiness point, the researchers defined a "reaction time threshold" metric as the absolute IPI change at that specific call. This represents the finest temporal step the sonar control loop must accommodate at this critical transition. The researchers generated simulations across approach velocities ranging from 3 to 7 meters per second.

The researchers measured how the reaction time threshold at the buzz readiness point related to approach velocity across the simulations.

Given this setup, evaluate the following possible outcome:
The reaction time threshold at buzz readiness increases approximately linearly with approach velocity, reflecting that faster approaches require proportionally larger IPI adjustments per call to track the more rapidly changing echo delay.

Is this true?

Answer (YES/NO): NO